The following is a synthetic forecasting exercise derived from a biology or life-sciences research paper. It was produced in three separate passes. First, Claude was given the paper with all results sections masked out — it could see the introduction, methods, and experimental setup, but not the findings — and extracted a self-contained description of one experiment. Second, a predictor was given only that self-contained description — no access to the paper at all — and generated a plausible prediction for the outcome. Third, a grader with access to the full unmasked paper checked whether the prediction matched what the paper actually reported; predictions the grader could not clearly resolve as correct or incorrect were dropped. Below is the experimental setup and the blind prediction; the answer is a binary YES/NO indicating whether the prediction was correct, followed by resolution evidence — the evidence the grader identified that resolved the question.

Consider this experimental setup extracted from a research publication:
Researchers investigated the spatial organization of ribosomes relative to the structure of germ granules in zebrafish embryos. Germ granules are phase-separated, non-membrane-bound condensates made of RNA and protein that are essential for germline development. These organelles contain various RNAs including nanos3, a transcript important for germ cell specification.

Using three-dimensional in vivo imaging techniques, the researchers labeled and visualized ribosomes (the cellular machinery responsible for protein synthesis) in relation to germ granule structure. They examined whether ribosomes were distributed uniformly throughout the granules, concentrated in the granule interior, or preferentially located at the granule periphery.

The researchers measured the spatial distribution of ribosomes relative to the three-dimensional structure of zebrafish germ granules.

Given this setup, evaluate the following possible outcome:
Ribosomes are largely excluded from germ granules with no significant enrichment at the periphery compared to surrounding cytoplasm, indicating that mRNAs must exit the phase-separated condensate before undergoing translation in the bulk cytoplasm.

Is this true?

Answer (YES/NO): NO